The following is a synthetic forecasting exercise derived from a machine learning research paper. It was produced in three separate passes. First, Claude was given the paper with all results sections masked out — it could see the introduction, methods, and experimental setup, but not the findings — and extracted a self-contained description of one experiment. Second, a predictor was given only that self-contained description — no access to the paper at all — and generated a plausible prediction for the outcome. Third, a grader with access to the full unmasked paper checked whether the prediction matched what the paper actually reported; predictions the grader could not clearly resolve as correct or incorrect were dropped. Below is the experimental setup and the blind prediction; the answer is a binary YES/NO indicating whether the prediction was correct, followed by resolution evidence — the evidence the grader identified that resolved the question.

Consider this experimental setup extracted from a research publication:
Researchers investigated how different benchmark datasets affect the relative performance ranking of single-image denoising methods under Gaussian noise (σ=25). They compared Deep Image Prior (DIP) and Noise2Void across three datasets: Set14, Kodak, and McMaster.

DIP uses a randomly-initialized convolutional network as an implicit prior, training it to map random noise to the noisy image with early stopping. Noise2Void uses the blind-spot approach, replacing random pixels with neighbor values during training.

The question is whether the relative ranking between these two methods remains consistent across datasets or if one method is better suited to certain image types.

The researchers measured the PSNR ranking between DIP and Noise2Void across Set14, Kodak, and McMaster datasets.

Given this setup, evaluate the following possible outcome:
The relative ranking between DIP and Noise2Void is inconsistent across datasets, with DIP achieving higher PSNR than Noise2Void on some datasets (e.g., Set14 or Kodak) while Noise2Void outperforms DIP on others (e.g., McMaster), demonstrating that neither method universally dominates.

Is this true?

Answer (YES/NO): NO